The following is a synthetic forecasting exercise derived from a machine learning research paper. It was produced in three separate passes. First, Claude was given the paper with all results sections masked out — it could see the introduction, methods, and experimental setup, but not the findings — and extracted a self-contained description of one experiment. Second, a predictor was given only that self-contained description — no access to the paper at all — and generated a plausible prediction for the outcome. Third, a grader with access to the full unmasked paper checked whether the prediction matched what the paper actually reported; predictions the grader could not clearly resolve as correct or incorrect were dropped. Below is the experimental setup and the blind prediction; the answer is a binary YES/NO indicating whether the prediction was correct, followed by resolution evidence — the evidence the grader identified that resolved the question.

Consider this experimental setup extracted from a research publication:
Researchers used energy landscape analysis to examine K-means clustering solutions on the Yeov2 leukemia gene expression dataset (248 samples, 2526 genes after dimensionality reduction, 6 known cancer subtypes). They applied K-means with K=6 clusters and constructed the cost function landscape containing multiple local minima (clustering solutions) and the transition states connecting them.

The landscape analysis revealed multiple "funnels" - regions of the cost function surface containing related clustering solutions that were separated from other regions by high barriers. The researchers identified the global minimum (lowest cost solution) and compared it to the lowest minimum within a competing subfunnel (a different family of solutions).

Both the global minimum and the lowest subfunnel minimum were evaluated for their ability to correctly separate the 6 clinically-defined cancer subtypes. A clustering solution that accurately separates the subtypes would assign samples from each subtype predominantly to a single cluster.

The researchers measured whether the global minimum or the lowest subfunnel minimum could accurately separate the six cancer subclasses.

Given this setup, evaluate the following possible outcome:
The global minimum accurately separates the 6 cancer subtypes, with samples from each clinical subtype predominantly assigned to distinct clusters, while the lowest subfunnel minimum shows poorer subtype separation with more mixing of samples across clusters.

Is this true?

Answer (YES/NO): NO